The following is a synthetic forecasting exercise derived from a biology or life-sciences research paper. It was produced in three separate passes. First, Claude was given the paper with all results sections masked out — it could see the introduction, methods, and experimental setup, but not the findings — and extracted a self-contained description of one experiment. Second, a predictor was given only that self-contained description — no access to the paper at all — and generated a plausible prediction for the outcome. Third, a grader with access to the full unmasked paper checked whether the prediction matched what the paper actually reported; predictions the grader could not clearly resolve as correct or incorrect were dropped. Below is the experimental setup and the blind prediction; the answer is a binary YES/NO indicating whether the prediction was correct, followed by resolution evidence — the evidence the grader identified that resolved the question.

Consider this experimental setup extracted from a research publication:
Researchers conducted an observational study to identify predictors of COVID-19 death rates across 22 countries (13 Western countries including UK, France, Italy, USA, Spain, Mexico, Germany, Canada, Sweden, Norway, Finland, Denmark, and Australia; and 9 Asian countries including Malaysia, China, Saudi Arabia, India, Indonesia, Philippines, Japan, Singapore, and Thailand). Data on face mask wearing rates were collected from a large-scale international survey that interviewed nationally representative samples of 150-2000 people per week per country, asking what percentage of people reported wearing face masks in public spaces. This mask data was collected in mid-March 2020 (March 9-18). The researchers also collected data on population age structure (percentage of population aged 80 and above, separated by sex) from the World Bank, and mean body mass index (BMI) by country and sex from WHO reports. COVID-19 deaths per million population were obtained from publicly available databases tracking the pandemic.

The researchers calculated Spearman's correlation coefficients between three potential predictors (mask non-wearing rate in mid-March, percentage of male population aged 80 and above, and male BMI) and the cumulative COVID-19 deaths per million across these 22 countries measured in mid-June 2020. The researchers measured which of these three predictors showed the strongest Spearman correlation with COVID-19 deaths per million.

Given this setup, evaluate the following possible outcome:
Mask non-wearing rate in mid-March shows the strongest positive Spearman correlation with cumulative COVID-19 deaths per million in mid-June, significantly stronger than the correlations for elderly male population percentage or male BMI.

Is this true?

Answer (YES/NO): YES